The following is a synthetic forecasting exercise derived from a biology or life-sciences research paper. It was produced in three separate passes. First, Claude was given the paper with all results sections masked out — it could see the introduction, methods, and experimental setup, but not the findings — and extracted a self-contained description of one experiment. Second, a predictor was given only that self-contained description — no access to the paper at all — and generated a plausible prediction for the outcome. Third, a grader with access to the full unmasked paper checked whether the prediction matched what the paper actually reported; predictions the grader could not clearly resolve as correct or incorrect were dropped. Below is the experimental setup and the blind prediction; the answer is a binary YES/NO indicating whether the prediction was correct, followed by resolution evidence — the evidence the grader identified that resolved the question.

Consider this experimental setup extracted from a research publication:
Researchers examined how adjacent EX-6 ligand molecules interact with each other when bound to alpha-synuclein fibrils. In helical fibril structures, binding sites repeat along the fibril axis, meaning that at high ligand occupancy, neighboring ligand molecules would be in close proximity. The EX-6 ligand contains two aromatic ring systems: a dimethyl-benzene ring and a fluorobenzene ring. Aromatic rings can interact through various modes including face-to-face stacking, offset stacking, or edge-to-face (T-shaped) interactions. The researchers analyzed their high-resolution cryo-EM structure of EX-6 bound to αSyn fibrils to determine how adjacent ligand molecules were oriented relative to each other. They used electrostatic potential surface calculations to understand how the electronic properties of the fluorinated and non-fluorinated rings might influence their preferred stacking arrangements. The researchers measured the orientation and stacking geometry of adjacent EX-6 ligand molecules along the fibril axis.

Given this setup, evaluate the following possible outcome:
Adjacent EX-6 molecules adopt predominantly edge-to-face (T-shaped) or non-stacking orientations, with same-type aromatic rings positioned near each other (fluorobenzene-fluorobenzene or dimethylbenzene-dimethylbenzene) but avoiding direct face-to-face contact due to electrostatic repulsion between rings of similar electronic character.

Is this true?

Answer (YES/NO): NO